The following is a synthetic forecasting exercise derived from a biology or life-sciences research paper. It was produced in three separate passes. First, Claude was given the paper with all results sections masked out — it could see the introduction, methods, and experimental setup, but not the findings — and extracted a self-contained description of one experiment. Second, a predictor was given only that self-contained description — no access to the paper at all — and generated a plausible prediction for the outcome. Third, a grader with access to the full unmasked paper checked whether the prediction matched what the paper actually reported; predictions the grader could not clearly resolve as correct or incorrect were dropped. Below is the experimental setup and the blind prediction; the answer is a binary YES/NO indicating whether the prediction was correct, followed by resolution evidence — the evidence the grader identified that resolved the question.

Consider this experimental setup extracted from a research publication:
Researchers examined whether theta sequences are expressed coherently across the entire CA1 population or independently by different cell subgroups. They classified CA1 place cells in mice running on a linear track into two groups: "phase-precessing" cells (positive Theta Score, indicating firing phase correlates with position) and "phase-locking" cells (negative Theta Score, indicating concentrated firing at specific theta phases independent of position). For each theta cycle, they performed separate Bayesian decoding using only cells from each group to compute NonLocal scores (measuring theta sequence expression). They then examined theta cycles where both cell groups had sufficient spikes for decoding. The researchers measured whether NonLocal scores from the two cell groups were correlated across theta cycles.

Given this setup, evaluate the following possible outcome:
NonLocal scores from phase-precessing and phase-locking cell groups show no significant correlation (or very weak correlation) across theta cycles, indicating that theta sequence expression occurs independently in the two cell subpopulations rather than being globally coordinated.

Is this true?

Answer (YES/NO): YES